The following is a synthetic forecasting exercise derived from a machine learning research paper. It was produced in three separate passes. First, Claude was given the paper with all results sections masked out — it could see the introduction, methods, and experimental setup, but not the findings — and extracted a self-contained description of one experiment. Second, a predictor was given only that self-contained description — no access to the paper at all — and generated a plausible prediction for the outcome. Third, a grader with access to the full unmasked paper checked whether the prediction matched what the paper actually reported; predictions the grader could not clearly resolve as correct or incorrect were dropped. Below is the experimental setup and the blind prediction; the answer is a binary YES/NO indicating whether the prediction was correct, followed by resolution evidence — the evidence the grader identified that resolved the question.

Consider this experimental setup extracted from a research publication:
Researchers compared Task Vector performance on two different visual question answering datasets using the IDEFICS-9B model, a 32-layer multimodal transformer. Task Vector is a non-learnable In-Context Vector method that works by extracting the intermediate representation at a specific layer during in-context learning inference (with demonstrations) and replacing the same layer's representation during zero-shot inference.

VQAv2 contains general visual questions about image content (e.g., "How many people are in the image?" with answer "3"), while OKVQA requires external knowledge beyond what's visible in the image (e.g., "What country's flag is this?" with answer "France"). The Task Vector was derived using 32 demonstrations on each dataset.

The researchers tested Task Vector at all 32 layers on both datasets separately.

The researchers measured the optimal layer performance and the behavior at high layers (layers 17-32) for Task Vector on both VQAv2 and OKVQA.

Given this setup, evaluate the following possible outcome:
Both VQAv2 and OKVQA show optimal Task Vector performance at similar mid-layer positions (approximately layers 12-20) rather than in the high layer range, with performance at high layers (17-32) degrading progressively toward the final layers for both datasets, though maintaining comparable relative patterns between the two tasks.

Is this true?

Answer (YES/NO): NO